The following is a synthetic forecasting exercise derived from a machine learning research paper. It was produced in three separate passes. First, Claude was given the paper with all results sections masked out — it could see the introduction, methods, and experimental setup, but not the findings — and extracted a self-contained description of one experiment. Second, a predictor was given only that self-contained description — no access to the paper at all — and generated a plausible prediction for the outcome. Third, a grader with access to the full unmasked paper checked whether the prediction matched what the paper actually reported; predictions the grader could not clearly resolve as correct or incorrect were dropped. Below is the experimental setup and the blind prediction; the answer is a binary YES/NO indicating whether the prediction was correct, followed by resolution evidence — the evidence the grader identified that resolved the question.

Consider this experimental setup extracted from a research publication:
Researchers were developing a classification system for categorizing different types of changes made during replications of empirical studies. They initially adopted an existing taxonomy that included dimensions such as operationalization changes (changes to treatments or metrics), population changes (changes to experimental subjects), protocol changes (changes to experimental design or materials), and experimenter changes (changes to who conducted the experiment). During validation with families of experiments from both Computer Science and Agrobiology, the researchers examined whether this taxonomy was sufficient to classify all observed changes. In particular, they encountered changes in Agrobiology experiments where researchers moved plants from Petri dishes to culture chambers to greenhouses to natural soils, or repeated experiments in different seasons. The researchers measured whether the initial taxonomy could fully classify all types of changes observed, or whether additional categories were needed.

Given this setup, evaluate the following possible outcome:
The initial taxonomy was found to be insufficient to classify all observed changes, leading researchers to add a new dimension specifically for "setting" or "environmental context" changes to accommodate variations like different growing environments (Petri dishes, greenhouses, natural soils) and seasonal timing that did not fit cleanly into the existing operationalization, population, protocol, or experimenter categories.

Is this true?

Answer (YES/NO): YES